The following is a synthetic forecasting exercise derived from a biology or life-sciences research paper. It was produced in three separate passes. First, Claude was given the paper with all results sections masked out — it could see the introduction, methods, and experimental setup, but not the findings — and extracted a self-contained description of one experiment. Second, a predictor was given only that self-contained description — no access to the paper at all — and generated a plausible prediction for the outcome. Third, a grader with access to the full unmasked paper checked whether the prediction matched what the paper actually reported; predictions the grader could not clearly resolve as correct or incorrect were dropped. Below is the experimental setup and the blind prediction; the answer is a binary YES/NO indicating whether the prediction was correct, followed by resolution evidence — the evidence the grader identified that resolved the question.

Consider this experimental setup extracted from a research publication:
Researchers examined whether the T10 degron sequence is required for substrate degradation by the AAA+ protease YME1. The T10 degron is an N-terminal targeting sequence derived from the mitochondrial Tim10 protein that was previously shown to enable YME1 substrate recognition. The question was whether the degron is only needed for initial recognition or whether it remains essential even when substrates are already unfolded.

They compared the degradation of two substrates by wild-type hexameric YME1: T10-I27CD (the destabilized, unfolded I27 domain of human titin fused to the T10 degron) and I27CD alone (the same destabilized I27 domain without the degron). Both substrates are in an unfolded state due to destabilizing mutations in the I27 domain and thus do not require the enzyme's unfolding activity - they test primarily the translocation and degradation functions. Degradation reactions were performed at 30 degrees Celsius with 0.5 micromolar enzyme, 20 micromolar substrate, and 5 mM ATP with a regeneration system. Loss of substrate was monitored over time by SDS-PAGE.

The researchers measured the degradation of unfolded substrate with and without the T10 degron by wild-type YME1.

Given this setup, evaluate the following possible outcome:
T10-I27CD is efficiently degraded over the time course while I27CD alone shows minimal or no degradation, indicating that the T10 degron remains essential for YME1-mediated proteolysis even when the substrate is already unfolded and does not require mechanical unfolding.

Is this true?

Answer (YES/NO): YES